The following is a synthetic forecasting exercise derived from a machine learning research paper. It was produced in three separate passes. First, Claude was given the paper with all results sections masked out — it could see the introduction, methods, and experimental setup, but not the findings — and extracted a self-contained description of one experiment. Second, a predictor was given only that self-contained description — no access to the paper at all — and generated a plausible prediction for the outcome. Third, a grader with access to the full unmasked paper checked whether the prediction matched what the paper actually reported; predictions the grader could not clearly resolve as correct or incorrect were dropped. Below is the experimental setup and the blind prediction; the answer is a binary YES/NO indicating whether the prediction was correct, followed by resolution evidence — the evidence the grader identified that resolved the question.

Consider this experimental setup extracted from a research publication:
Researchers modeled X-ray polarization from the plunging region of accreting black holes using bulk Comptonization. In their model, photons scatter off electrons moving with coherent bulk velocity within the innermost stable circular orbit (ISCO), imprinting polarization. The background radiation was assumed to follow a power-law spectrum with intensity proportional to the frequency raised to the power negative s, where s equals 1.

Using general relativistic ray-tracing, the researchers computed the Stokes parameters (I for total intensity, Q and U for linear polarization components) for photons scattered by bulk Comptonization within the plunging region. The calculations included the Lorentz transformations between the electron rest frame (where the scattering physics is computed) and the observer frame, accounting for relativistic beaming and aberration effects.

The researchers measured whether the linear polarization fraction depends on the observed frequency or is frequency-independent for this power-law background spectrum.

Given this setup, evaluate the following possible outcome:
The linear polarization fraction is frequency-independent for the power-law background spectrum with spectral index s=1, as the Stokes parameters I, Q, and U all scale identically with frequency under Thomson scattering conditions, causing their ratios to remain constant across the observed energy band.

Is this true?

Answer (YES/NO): YES